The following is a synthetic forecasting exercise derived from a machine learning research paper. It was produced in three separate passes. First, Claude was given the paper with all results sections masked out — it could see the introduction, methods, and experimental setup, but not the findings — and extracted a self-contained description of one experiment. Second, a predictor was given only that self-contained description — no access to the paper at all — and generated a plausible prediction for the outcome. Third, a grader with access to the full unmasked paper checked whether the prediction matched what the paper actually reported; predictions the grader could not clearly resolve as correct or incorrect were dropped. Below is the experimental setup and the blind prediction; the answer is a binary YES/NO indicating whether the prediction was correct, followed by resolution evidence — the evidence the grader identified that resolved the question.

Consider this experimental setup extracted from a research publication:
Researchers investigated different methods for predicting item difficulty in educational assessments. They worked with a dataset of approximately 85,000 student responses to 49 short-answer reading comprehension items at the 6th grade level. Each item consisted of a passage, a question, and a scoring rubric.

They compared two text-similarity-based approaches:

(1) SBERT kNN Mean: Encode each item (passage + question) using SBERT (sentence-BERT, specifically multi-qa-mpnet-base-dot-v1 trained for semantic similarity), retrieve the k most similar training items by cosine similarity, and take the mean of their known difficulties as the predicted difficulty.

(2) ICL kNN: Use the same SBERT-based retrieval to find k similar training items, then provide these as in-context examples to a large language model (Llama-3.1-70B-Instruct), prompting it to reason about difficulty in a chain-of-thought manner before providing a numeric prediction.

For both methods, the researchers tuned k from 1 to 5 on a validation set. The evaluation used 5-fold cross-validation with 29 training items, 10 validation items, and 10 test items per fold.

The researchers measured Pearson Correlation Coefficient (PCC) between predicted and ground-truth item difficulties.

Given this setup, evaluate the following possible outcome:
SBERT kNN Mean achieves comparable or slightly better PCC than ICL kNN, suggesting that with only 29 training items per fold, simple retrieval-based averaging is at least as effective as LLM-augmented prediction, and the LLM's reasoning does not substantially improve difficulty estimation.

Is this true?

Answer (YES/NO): NO